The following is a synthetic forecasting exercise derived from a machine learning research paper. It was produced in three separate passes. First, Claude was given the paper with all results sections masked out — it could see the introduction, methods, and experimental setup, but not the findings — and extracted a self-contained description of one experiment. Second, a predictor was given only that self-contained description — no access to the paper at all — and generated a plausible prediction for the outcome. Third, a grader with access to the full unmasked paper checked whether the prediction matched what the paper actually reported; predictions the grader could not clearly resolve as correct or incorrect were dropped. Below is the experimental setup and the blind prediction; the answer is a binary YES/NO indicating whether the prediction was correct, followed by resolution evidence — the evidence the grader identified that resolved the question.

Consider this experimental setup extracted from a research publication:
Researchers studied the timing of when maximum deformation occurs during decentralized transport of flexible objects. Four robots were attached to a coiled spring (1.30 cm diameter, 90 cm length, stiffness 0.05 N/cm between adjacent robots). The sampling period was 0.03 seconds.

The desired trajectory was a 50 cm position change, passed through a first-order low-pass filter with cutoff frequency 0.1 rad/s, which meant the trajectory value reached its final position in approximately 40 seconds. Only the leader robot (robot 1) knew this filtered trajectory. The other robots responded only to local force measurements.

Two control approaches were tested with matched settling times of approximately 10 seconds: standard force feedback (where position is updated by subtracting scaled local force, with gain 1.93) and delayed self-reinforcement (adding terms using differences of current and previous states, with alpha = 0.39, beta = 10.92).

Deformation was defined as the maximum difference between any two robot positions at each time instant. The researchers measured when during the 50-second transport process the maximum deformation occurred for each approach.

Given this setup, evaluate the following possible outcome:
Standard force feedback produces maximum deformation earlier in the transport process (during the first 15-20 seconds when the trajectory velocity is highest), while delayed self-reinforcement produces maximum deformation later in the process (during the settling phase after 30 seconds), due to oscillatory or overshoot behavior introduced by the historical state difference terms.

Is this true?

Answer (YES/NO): NO